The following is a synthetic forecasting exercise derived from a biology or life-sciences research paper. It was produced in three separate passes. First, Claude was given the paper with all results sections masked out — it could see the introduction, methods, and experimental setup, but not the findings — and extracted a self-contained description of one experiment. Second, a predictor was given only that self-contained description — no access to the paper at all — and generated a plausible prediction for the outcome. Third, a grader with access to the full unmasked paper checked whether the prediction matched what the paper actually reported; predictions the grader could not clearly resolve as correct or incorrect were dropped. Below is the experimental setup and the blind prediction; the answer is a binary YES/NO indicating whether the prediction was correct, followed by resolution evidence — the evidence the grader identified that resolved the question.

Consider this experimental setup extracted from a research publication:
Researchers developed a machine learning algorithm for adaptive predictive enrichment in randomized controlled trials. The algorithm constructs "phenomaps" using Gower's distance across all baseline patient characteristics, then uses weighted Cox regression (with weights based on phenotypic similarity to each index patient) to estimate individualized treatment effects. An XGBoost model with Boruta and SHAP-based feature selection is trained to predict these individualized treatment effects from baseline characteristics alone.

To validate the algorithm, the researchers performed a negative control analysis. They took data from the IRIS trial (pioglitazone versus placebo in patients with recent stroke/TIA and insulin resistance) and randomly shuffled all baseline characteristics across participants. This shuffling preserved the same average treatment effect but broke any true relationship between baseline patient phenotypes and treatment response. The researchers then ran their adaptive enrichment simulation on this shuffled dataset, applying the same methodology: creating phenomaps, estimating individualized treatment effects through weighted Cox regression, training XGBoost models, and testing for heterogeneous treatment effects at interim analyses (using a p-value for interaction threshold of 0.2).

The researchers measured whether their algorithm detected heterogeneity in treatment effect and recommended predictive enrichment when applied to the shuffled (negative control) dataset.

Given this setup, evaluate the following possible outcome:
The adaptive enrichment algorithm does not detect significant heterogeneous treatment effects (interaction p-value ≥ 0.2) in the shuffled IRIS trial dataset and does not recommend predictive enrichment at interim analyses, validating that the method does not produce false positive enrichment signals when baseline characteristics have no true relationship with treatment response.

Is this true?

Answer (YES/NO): YES